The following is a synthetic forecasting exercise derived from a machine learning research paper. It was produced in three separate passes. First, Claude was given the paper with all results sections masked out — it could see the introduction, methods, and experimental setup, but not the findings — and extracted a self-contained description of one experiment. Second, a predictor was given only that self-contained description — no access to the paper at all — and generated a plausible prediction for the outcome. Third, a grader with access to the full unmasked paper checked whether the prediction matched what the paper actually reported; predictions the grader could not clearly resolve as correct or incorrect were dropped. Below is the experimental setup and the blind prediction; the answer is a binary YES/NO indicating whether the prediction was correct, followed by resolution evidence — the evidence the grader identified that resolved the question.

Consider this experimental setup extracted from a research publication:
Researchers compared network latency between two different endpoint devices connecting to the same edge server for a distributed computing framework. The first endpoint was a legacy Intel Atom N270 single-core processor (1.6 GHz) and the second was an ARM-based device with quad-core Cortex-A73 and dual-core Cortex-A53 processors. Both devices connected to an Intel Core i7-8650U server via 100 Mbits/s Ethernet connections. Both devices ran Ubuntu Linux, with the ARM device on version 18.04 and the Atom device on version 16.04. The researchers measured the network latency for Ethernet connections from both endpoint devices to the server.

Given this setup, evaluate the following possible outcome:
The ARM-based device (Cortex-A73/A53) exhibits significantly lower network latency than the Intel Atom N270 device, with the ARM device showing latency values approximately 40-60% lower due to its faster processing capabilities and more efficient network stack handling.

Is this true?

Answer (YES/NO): NO